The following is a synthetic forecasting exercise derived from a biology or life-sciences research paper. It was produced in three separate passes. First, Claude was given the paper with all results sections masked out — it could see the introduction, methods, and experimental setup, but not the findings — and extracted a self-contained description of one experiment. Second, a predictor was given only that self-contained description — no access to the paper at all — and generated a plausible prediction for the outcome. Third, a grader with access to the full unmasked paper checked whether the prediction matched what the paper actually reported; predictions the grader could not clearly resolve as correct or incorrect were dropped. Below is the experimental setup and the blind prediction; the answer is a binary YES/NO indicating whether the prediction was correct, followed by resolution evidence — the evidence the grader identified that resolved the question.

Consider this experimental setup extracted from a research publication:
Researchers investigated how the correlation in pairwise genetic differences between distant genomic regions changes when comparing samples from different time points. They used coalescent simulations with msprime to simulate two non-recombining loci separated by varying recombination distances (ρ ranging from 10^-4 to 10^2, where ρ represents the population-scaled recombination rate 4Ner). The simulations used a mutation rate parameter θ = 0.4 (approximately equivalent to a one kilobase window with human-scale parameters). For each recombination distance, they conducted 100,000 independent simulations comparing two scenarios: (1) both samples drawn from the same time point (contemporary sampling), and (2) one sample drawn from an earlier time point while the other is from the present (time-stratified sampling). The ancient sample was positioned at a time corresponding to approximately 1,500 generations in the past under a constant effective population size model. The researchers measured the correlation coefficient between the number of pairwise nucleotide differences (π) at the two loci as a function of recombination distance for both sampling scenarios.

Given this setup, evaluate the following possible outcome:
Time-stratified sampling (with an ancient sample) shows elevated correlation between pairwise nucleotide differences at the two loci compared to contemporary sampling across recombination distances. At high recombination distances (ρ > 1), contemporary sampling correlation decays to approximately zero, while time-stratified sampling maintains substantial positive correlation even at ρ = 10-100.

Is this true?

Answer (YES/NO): NO